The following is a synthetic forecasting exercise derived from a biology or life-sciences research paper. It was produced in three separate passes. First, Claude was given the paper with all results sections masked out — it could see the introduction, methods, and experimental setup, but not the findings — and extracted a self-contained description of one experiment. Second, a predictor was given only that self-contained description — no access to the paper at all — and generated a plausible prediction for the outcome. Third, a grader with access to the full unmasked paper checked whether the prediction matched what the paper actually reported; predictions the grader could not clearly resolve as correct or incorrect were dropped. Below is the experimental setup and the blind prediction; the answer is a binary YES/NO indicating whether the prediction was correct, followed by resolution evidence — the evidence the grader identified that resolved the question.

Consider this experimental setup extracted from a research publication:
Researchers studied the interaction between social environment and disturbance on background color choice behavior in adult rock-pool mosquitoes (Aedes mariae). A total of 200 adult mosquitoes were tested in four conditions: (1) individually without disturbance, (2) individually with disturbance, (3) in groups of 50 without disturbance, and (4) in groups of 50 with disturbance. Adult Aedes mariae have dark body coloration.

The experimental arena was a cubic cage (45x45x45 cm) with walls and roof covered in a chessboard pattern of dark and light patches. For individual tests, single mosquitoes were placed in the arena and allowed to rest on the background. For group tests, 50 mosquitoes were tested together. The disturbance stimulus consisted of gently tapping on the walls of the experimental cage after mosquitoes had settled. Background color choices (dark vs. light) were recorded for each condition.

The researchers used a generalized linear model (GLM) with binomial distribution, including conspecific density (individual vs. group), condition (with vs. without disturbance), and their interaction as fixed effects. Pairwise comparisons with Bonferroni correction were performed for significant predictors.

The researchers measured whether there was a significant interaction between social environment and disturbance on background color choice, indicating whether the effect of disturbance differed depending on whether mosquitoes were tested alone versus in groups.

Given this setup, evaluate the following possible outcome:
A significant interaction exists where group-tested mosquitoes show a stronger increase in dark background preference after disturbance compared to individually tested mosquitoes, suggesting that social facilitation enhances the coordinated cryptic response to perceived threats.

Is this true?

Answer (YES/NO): NO